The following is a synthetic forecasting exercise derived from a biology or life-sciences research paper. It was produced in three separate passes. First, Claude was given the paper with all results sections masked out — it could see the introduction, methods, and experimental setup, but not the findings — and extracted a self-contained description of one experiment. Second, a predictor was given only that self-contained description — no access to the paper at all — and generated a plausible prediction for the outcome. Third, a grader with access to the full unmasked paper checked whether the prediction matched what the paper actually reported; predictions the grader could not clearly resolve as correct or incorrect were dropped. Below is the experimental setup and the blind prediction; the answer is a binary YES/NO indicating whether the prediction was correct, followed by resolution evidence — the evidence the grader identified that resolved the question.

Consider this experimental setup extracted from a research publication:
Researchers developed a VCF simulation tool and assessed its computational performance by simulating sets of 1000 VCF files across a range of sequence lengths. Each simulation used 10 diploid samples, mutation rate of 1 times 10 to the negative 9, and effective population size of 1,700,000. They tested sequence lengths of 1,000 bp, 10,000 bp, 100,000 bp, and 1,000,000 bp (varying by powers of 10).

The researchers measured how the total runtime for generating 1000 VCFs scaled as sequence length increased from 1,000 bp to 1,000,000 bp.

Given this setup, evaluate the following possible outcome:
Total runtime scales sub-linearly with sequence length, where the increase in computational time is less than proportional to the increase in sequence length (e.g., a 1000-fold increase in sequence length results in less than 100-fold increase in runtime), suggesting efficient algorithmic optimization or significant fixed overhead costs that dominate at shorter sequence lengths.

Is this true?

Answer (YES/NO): NO